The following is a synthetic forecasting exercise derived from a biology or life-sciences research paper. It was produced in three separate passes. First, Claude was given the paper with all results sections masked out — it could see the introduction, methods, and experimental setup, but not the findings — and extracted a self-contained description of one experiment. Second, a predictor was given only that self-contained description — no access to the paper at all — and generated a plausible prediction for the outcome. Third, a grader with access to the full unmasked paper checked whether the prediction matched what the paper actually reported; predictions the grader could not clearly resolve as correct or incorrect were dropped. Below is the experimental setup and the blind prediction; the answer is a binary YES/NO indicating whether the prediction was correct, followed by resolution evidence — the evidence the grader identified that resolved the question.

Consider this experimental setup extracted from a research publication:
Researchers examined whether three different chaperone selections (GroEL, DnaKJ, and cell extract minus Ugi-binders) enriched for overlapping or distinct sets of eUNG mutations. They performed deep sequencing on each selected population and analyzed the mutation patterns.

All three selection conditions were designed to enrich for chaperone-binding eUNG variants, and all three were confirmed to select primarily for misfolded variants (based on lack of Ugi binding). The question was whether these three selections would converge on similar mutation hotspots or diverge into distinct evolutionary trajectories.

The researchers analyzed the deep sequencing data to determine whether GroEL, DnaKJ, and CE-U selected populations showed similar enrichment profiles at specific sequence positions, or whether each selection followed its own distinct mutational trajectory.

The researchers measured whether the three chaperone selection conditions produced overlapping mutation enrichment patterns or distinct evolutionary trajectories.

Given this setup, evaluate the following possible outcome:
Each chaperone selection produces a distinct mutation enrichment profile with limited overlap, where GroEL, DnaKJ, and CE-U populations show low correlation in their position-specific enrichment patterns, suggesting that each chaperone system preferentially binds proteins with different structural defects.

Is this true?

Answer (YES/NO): NO